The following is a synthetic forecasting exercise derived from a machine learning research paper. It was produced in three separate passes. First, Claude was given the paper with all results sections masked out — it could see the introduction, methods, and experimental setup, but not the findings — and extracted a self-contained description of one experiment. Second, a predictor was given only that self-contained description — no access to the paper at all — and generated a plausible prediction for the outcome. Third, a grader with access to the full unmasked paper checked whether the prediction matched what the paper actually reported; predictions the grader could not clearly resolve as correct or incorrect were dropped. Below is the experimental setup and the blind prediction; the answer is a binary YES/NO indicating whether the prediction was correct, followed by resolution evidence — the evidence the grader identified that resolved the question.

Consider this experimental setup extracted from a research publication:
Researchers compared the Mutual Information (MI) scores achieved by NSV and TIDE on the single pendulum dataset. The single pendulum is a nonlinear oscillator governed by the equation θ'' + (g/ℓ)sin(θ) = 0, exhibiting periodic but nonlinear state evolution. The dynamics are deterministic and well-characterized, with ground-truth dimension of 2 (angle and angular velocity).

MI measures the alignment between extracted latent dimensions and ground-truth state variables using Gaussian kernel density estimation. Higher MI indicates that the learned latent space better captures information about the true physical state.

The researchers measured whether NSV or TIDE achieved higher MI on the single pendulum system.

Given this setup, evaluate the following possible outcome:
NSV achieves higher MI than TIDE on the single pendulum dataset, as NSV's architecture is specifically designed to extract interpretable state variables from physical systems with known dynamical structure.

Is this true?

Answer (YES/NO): NO